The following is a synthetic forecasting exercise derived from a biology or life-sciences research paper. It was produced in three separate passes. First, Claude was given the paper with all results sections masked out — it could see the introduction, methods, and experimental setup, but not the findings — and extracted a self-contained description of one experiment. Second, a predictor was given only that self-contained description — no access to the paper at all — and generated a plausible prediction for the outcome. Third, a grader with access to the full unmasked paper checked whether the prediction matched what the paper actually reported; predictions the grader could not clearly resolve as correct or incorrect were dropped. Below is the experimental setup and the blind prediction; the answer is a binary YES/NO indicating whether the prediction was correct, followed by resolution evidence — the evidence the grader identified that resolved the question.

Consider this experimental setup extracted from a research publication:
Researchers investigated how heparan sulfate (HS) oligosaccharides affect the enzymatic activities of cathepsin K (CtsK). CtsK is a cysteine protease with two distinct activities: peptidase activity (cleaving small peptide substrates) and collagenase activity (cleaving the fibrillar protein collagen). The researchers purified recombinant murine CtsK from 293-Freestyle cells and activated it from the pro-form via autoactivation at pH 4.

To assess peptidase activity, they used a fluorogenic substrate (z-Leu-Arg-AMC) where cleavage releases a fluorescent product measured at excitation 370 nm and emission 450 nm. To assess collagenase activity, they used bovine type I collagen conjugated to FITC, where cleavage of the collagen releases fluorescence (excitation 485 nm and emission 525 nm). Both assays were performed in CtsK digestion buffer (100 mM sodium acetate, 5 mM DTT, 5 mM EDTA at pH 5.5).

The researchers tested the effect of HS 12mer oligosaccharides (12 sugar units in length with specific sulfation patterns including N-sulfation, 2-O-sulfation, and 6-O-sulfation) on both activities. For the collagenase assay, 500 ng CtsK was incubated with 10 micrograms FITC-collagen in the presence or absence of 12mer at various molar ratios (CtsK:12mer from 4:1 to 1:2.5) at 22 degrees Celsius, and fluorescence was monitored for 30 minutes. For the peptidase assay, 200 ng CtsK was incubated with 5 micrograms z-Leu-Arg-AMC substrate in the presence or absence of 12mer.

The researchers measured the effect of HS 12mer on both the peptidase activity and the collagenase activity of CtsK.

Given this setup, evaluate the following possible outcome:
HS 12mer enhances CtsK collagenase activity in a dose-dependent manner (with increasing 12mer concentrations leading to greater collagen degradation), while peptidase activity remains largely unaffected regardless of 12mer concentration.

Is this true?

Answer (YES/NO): NO